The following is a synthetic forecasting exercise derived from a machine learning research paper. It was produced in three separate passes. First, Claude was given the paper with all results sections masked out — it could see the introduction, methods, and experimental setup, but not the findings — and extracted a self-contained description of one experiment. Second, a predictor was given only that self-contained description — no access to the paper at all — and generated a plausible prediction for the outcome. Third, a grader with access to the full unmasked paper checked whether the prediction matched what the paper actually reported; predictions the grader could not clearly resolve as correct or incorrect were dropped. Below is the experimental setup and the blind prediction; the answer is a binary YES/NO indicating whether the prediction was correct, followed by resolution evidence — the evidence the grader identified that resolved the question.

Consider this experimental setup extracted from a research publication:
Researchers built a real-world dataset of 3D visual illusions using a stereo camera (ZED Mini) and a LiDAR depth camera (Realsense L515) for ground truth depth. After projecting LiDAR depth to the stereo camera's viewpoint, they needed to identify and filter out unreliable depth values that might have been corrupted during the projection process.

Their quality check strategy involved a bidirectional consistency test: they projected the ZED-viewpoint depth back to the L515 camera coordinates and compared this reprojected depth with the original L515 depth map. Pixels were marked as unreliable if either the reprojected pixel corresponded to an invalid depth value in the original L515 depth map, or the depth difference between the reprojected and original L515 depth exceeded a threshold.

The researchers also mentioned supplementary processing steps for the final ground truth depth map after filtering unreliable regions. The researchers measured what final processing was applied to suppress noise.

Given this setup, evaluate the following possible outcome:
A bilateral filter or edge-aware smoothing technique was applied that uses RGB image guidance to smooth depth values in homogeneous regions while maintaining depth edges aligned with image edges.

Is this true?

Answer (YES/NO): NO